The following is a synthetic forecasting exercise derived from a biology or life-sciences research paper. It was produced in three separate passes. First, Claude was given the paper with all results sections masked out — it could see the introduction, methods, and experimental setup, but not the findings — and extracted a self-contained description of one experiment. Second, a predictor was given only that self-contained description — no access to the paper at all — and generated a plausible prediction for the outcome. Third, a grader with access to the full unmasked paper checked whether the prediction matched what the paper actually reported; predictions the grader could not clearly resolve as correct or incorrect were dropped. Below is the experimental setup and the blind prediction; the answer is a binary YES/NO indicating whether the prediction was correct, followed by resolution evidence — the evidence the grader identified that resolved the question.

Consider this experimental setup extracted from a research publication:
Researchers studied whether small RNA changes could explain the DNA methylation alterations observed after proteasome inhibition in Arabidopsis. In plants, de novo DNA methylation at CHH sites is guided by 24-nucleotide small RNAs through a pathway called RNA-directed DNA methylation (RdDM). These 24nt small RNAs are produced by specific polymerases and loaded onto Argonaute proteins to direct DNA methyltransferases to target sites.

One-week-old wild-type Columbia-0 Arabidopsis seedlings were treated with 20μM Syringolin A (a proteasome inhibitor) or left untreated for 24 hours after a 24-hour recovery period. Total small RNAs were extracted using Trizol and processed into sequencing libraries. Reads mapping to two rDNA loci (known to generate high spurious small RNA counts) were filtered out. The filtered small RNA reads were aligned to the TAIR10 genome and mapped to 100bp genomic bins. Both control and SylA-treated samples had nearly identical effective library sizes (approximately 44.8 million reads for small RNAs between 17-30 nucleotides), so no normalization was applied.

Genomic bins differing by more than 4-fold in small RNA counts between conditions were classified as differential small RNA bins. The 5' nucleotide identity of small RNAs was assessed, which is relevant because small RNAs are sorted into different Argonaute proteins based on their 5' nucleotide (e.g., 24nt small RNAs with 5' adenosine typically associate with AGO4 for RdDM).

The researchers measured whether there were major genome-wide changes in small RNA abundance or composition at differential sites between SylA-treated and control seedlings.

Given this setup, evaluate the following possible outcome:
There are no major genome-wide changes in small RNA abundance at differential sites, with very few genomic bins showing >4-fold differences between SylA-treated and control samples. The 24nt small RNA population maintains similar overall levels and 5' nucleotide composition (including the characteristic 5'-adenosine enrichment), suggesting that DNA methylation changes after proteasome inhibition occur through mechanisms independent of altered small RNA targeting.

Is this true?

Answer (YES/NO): NO